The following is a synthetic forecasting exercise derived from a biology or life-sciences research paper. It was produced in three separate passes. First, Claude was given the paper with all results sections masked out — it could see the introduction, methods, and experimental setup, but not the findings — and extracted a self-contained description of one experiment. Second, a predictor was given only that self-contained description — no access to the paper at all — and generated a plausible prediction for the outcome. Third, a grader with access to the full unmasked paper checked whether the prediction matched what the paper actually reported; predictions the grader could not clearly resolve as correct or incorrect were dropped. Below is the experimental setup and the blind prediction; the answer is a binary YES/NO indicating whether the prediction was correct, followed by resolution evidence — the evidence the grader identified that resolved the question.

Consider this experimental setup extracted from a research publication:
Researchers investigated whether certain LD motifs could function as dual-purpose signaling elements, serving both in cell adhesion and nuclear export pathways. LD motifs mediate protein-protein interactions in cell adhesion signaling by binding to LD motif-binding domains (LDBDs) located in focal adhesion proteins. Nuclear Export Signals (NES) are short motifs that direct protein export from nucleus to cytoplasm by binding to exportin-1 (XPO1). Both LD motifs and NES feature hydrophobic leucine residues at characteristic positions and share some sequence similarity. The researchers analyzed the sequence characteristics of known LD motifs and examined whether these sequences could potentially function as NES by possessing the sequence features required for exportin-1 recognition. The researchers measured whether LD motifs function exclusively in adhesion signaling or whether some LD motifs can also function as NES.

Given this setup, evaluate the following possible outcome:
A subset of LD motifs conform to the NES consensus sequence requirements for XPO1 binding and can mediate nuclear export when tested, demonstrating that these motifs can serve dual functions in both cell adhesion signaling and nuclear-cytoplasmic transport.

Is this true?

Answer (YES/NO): YES